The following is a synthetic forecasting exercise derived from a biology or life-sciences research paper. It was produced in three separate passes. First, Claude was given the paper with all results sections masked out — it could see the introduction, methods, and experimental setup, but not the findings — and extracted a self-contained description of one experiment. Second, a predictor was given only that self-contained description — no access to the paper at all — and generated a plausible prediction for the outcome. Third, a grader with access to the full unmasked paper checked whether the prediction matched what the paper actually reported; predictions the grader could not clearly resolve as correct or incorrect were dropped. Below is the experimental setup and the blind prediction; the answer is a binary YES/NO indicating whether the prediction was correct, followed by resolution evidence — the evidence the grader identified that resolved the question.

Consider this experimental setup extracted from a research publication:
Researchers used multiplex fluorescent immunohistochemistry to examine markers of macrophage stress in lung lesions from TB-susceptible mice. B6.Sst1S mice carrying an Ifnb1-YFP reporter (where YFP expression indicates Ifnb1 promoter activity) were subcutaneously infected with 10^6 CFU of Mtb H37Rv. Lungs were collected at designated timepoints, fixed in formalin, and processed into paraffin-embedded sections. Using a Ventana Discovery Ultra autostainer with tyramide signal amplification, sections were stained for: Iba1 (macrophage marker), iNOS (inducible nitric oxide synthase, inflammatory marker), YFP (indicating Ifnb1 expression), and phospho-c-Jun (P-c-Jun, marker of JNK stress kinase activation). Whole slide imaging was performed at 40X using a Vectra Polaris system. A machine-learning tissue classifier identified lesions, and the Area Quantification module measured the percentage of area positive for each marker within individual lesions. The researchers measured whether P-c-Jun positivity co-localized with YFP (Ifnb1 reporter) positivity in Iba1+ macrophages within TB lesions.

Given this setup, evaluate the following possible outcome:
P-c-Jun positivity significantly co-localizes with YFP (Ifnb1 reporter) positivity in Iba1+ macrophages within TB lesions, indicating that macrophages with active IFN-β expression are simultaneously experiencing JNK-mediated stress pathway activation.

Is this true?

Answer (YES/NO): YES